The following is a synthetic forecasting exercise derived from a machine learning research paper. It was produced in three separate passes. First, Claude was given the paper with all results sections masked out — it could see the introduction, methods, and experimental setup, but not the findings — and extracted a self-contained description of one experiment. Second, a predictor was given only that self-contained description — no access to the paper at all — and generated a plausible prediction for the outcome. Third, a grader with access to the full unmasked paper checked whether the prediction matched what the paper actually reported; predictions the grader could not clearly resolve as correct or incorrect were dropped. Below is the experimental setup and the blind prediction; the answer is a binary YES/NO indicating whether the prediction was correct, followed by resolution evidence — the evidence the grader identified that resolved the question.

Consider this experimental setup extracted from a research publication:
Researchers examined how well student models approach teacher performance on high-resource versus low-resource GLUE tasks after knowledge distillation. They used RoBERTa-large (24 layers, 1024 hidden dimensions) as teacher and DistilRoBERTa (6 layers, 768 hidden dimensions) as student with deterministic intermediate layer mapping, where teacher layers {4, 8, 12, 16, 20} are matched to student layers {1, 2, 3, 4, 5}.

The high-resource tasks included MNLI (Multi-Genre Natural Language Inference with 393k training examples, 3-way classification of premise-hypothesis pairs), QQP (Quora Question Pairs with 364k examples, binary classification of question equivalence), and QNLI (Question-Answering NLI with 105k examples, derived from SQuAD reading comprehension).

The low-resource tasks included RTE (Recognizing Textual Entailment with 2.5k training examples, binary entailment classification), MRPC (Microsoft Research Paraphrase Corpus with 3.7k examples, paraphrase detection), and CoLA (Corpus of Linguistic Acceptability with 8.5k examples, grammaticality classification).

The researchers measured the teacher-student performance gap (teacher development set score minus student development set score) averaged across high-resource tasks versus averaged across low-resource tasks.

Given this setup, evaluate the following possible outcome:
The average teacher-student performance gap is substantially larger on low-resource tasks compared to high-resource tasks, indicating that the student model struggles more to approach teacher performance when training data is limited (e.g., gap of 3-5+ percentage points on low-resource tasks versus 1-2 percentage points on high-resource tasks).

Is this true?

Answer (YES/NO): YES